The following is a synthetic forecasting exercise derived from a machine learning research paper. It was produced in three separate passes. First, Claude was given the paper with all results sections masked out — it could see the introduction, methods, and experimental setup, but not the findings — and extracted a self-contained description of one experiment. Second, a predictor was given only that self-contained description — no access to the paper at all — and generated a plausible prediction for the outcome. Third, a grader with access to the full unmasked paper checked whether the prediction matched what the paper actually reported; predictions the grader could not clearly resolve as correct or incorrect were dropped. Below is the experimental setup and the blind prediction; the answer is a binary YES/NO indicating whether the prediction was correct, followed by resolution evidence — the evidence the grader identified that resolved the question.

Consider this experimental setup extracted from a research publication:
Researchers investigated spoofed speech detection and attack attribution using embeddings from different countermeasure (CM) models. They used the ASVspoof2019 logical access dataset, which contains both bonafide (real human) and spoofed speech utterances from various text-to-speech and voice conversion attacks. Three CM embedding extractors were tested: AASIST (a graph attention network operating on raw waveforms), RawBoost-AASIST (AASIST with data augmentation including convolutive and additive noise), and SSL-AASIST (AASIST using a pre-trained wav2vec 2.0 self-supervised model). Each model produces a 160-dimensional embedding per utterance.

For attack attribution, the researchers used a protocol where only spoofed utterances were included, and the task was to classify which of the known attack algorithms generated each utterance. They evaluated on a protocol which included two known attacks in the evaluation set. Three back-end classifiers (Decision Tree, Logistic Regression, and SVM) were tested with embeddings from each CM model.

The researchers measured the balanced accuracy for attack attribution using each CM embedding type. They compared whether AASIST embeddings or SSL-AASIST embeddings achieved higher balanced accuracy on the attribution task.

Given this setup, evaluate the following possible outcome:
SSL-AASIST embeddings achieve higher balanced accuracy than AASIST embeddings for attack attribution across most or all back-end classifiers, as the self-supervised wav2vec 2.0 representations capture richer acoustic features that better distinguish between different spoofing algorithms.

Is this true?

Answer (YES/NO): NO